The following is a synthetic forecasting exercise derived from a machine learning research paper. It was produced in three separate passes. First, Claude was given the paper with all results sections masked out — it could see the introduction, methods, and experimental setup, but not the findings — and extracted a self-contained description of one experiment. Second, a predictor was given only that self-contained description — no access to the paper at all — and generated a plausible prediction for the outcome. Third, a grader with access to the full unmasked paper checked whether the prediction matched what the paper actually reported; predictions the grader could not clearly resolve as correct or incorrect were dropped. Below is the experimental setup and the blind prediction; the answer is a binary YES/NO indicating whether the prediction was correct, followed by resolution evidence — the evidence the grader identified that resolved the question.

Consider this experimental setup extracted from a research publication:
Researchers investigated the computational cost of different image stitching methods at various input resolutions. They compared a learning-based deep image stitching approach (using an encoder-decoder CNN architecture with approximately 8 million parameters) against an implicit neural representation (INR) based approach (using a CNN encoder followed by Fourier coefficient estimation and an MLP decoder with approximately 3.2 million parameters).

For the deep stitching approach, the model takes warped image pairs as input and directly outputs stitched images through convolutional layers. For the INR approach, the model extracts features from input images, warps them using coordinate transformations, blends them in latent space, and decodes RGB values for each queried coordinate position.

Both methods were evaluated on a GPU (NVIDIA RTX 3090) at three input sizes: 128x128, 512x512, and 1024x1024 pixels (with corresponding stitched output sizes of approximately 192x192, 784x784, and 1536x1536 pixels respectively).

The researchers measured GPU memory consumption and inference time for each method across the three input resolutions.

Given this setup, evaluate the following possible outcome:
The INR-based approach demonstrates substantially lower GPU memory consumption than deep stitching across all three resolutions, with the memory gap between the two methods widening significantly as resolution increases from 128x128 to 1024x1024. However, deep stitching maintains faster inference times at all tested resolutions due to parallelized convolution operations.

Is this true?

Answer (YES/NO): NO